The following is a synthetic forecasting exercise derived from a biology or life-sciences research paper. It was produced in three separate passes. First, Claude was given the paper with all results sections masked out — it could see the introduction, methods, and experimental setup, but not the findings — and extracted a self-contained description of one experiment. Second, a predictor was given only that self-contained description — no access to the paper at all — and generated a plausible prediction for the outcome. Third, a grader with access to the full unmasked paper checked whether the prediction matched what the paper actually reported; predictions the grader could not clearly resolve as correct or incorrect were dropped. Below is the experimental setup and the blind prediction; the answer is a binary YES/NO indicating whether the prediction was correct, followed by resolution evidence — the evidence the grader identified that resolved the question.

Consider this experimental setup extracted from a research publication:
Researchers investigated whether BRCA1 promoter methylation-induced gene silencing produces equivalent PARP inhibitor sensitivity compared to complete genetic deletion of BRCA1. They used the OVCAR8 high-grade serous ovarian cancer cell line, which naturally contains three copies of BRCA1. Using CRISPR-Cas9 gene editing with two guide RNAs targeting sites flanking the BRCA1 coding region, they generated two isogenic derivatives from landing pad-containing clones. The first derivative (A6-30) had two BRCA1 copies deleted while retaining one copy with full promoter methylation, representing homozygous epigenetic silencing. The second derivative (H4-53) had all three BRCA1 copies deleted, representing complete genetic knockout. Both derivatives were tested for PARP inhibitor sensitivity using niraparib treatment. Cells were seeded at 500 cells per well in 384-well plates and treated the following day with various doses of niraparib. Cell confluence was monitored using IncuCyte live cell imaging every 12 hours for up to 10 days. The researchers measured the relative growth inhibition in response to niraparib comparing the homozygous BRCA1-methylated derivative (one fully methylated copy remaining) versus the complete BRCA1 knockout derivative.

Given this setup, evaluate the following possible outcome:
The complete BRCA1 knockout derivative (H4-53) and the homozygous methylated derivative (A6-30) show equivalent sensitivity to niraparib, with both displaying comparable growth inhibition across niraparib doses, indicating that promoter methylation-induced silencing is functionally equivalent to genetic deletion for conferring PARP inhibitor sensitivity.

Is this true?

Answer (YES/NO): YES